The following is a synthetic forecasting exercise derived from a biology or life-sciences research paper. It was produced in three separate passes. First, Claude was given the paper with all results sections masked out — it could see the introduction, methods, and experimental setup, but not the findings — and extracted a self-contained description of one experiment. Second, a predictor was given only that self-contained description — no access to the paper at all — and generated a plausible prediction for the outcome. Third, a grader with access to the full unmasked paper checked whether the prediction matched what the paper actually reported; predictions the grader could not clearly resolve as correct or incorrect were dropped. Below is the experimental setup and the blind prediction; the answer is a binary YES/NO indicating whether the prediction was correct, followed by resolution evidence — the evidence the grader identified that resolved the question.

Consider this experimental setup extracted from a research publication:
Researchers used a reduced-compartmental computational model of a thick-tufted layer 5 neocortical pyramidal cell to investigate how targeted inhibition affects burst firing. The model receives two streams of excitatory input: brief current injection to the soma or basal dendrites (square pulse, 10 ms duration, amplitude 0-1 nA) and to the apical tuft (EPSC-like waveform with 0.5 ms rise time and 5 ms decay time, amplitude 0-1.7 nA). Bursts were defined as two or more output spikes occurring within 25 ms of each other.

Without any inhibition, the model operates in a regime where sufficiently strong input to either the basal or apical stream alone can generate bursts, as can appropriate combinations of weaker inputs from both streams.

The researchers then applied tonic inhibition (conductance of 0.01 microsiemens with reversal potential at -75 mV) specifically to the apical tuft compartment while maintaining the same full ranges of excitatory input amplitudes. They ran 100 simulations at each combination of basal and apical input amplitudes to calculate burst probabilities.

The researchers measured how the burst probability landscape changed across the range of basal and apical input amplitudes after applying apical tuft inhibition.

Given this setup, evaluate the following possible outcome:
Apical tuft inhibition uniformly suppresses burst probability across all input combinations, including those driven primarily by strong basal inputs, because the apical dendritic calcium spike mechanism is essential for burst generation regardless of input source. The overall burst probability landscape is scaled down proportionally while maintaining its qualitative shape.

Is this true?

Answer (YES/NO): NO